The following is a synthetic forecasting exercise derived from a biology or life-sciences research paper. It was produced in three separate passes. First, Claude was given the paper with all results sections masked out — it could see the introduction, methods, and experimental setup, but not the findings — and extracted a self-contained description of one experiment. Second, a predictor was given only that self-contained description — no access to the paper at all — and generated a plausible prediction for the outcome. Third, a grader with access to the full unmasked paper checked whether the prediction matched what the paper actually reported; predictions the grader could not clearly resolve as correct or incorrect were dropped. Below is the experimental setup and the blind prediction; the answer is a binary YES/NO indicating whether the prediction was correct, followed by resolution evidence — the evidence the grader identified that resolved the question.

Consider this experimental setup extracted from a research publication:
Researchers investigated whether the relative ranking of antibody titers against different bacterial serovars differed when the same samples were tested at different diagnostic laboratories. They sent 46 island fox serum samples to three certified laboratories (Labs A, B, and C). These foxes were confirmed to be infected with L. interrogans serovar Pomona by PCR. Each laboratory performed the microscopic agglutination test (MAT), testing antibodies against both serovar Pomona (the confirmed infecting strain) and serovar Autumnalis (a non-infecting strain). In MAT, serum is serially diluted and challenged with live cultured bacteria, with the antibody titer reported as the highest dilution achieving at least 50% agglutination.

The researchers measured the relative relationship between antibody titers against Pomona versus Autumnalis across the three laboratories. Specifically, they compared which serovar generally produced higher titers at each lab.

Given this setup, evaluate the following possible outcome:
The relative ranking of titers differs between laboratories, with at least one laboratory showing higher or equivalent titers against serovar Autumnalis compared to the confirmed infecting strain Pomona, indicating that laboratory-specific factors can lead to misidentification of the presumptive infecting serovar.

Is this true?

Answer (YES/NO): YES